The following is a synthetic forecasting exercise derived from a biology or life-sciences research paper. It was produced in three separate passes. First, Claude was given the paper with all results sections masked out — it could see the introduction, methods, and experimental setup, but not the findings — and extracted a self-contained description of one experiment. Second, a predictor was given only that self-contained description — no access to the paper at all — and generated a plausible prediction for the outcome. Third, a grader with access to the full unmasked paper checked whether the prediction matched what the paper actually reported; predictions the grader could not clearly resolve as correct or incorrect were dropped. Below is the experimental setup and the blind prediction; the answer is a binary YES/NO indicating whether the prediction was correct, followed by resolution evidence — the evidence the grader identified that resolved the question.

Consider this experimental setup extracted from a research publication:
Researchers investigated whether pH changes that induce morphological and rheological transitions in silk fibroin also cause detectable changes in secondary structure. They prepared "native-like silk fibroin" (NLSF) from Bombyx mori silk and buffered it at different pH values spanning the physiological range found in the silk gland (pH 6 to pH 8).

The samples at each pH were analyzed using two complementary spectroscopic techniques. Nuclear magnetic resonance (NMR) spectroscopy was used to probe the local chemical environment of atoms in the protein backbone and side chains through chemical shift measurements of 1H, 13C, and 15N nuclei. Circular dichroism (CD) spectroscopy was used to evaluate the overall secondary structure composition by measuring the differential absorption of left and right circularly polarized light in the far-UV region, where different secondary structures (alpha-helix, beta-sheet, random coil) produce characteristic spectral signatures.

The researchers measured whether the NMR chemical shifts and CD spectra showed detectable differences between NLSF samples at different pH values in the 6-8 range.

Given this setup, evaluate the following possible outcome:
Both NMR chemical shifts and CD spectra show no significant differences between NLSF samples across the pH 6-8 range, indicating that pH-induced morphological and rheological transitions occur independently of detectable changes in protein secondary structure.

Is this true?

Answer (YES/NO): YES